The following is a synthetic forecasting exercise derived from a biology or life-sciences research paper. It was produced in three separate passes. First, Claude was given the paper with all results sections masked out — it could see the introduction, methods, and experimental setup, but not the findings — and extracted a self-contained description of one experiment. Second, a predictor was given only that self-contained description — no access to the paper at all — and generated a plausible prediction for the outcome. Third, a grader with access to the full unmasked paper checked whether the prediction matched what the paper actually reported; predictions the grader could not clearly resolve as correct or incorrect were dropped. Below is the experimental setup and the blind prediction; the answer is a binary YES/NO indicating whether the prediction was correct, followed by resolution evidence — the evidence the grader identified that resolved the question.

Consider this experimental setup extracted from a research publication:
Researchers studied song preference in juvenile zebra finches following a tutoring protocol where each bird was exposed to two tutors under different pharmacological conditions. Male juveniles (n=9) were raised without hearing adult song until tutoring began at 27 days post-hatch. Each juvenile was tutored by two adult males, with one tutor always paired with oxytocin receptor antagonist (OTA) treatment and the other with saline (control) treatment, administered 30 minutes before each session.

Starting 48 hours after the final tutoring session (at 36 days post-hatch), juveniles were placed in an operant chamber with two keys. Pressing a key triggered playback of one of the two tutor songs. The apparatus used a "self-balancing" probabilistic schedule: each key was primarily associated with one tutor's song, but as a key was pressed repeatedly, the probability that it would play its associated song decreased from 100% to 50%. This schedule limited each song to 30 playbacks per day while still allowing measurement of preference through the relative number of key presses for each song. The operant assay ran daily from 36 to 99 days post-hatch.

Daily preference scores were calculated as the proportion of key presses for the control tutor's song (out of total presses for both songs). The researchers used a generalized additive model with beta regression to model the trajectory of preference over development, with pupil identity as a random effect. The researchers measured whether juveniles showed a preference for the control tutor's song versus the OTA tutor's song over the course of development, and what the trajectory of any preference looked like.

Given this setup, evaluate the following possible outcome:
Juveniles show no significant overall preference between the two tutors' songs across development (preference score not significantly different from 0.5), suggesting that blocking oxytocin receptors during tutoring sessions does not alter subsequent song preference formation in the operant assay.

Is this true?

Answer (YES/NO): NO